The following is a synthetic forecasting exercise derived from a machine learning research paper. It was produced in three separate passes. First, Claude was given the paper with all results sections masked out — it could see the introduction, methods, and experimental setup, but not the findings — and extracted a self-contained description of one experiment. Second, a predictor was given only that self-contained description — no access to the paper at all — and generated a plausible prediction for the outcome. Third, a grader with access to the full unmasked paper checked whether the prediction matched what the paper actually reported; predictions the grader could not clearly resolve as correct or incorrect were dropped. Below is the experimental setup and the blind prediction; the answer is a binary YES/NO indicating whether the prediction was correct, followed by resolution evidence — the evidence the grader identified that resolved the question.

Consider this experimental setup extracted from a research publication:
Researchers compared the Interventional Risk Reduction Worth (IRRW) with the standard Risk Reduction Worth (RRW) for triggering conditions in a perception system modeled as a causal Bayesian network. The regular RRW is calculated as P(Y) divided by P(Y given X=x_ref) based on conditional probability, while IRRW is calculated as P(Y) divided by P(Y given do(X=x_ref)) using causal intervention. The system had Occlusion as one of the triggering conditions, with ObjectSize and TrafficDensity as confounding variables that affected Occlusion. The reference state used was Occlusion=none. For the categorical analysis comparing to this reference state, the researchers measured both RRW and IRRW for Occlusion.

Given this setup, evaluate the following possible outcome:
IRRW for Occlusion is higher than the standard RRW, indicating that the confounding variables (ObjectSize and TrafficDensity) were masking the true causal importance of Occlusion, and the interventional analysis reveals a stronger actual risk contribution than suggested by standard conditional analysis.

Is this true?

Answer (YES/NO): NO